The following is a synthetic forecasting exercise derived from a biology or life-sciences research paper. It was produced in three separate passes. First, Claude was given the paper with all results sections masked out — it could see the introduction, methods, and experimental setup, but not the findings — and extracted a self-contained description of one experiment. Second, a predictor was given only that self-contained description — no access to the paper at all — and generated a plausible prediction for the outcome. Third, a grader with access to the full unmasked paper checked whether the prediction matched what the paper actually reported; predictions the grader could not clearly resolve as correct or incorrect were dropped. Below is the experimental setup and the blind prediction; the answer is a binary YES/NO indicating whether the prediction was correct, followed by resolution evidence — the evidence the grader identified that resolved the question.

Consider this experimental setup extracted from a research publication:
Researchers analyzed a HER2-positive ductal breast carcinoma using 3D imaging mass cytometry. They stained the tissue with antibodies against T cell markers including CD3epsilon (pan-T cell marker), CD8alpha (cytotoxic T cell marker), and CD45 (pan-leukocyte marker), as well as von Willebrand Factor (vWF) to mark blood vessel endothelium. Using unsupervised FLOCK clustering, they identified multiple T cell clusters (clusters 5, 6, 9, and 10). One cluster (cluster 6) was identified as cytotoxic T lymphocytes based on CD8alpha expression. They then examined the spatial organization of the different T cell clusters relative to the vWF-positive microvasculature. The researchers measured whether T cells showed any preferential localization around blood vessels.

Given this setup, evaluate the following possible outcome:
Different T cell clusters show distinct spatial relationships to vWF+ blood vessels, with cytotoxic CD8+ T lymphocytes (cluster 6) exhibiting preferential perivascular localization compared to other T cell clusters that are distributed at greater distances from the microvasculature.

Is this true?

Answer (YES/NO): NO